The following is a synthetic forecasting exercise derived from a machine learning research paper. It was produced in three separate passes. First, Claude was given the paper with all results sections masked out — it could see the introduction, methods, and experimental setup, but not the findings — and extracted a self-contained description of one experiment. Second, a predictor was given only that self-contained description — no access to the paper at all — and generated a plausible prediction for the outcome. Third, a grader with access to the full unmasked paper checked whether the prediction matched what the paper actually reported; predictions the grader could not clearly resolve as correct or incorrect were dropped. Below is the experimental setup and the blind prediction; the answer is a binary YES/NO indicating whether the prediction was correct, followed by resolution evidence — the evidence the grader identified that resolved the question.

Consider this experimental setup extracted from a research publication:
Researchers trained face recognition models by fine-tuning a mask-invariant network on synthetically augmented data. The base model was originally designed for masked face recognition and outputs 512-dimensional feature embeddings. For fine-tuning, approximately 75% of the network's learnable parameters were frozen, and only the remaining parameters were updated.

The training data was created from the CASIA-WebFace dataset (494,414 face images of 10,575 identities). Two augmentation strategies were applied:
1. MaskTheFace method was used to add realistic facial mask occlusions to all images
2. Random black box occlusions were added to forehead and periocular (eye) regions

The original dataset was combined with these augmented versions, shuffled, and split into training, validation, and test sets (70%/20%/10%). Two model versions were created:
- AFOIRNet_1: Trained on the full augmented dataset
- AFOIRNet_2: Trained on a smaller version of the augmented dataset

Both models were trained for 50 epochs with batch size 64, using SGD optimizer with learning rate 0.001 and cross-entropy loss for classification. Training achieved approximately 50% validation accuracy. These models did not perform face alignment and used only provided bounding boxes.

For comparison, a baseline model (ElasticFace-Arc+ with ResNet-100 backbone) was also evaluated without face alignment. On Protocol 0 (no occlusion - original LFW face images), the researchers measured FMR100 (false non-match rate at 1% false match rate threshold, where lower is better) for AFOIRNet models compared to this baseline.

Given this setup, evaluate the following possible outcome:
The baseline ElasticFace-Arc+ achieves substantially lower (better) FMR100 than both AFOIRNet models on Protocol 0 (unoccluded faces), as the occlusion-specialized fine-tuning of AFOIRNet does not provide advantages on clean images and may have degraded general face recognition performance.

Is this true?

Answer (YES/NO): YES